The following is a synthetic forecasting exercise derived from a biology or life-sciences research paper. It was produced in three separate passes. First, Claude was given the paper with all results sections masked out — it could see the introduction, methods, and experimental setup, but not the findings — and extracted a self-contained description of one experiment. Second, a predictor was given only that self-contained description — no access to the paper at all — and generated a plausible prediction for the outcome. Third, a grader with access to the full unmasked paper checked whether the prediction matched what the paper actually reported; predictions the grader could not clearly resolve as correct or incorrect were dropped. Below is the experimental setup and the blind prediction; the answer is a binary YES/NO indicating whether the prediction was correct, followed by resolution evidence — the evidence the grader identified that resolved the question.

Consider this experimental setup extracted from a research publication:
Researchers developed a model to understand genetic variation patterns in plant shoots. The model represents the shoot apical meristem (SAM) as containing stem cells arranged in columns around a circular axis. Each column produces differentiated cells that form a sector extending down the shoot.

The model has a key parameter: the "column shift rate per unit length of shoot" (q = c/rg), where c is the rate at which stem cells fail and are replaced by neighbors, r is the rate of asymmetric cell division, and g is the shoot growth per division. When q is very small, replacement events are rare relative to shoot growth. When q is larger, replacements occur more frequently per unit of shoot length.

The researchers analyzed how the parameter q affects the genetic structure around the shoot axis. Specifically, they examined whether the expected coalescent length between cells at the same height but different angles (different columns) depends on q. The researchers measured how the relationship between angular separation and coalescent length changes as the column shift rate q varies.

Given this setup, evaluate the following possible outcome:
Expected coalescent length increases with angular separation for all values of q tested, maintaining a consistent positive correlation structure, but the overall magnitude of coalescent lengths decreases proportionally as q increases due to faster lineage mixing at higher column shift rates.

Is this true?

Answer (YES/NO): YES